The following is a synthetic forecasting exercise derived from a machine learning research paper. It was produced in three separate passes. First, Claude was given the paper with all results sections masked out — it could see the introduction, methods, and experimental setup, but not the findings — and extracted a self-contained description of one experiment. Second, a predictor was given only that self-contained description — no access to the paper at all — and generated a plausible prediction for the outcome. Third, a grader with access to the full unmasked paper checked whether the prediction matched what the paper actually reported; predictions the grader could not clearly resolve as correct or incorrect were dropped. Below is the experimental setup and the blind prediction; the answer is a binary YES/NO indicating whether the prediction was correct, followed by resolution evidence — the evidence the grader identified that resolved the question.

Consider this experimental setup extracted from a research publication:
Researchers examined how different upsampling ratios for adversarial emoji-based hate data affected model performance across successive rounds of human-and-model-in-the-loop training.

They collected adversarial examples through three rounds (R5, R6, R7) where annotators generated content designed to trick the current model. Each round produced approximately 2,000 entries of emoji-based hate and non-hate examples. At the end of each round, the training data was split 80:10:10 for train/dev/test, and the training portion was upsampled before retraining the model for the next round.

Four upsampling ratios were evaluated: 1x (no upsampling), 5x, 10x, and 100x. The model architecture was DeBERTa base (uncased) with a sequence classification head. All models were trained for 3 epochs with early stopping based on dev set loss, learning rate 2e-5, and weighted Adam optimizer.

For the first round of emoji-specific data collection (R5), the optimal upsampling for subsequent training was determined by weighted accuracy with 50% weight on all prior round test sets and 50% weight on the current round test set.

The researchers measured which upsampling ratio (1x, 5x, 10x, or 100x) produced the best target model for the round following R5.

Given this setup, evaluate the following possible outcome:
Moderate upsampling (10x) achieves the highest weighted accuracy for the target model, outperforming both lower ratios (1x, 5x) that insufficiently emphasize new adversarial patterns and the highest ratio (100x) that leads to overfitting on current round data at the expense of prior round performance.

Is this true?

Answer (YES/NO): NO